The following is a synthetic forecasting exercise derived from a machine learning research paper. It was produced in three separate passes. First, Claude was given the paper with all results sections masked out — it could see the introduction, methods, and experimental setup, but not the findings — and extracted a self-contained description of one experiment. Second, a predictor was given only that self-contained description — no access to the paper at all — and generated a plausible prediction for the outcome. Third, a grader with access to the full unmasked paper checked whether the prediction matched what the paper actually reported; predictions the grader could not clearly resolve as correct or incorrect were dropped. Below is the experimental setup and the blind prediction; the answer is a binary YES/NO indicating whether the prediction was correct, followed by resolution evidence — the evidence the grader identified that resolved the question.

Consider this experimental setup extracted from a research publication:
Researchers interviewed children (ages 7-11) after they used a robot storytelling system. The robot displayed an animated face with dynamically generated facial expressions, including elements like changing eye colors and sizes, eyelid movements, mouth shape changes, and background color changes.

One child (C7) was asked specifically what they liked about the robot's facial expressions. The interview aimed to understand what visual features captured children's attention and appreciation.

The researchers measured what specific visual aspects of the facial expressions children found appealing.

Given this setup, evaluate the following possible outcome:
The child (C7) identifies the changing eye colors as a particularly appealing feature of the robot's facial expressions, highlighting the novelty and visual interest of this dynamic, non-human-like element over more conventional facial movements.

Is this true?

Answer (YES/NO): NO